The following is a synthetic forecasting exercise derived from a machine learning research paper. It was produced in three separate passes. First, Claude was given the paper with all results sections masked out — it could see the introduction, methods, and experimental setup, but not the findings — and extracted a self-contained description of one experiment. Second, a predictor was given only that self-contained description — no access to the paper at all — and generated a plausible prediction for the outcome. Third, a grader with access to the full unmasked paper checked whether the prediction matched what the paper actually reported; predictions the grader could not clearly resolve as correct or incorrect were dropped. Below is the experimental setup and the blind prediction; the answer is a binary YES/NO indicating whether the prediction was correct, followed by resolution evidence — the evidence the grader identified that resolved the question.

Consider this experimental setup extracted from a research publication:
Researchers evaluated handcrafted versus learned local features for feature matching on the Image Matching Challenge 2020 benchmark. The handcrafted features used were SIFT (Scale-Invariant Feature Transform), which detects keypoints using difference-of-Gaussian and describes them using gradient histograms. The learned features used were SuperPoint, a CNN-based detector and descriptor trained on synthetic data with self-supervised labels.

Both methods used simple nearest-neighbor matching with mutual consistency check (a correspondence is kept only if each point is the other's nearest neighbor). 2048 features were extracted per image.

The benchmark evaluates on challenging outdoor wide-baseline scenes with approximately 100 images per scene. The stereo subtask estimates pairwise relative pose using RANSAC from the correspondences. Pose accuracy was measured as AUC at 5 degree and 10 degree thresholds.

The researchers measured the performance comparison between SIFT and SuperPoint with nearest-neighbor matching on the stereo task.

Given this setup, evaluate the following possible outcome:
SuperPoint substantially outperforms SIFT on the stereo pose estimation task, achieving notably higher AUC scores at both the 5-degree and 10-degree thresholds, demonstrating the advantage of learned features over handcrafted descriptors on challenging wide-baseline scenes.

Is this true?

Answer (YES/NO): NO